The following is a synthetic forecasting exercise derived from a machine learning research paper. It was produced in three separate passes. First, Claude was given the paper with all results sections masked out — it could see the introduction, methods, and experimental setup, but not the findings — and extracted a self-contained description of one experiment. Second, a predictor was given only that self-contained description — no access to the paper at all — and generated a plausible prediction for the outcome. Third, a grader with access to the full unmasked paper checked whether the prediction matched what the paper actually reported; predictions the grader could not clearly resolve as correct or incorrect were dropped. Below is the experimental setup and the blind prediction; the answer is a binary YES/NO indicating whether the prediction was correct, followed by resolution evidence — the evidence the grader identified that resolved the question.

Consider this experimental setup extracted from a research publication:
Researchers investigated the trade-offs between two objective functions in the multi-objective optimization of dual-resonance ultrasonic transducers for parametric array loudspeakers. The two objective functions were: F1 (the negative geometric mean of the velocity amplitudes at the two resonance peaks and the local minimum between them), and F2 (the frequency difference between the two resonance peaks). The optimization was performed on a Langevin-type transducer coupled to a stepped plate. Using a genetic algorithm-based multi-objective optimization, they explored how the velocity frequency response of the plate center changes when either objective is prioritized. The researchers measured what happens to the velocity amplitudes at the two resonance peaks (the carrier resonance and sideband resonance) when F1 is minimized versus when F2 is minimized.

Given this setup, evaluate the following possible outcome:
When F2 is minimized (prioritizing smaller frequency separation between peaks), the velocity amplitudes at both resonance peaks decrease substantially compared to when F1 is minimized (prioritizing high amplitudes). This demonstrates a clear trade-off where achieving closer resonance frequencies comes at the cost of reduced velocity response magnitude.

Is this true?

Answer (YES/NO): NO